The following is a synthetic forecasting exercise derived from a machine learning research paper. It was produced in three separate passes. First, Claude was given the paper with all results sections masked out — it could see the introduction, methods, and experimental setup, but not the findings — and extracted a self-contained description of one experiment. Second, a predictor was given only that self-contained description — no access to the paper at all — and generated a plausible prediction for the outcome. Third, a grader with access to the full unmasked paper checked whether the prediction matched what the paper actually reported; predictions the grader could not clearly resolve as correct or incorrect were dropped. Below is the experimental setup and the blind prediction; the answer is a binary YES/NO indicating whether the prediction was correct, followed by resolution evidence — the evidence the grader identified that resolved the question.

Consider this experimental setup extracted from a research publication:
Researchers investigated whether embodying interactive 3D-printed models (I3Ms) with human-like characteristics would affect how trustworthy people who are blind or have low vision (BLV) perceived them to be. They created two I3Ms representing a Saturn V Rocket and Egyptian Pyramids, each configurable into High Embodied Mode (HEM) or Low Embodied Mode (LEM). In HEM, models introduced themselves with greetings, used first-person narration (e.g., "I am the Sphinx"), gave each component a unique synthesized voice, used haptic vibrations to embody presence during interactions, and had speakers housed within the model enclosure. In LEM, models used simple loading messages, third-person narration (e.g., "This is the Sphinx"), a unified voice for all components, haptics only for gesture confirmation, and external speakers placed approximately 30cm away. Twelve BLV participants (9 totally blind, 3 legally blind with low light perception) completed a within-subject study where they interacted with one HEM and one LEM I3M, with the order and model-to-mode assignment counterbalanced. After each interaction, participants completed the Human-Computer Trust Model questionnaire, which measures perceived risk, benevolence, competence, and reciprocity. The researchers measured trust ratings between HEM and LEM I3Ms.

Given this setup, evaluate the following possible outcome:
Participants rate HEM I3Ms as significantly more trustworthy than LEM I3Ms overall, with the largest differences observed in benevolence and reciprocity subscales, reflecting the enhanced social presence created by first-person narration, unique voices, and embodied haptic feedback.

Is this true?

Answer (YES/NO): NO